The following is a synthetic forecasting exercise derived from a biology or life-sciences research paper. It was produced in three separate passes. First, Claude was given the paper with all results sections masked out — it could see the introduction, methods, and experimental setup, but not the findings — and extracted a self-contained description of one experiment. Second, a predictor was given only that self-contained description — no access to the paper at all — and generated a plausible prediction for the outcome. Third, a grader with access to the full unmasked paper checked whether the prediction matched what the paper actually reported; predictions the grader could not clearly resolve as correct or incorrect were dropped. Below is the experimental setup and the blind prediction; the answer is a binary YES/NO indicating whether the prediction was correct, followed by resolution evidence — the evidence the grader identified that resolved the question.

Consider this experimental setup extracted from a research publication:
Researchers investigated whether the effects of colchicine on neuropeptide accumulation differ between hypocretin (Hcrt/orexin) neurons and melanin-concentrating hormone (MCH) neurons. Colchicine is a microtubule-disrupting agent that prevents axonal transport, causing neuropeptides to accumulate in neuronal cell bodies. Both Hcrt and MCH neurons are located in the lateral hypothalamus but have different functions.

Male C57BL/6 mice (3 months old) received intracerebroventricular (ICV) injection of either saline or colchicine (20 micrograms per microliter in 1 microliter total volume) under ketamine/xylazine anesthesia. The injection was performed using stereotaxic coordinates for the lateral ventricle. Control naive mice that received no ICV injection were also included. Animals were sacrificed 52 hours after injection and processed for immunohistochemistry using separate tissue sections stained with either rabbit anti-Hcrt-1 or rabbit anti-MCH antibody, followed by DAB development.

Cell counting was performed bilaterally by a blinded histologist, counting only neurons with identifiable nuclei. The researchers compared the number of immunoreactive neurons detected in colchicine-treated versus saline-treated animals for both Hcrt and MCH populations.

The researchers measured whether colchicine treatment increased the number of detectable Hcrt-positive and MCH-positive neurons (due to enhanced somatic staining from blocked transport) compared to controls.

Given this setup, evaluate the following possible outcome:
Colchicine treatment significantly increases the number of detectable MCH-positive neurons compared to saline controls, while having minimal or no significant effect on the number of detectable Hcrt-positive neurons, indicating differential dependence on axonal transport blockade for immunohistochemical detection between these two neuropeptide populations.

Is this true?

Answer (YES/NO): NO